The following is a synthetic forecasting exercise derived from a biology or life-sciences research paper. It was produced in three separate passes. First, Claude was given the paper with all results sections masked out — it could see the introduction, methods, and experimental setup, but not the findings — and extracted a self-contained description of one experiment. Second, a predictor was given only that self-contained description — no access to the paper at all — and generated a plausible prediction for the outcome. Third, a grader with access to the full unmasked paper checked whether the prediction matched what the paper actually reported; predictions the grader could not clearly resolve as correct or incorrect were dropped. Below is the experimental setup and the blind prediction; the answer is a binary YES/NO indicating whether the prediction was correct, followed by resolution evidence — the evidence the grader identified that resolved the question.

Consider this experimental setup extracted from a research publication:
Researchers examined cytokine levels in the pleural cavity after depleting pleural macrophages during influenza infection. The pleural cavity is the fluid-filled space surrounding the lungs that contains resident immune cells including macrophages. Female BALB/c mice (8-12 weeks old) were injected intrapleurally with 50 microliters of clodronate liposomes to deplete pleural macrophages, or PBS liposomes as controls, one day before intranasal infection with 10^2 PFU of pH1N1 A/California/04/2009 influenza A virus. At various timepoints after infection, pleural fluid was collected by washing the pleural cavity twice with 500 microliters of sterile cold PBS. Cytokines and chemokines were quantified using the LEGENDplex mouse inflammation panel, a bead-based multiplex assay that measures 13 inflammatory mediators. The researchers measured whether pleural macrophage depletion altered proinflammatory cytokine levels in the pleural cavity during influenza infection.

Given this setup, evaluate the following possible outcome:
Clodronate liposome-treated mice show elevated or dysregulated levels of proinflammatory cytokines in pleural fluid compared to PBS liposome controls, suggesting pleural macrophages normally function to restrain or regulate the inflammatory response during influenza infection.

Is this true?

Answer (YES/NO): YES